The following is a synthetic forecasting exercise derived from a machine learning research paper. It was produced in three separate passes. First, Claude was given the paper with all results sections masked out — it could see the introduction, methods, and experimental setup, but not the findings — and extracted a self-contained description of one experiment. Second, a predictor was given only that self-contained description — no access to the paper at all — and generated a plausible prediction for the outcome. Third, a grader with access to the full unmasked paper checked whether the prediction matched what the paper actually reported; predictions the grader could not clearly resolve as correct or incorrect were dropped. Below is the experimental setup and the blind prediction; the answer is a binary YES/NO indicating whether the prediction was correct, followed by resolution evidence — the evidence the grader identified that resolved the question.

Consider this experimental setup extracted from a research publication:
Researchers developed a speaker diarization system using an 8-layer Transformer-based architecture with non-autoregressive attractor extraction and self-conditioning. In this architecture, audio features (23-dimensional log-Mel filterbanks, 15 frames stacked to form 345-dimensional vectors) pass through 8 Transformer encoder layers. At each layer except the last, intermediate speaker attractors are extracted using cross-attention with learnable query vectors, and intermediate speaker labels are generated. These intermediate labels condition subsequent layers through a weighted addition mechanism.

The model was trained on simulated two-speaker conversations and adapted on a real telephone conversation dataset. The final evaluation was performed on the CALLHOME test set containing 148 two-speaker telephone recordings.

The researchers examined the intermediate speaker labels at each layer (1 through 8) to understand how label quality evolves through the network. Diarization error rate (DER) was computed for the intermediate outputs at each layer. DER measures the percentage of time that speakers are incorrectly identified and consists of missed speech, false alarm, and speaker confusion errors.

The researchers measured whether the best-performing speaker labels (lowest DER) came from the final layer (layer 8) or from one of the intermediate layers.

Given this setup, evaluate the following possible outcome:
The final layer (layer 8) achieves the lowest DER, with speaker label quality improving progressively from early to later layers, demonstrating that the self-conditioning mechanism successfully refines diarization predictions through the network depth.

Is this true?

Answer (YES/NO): NO